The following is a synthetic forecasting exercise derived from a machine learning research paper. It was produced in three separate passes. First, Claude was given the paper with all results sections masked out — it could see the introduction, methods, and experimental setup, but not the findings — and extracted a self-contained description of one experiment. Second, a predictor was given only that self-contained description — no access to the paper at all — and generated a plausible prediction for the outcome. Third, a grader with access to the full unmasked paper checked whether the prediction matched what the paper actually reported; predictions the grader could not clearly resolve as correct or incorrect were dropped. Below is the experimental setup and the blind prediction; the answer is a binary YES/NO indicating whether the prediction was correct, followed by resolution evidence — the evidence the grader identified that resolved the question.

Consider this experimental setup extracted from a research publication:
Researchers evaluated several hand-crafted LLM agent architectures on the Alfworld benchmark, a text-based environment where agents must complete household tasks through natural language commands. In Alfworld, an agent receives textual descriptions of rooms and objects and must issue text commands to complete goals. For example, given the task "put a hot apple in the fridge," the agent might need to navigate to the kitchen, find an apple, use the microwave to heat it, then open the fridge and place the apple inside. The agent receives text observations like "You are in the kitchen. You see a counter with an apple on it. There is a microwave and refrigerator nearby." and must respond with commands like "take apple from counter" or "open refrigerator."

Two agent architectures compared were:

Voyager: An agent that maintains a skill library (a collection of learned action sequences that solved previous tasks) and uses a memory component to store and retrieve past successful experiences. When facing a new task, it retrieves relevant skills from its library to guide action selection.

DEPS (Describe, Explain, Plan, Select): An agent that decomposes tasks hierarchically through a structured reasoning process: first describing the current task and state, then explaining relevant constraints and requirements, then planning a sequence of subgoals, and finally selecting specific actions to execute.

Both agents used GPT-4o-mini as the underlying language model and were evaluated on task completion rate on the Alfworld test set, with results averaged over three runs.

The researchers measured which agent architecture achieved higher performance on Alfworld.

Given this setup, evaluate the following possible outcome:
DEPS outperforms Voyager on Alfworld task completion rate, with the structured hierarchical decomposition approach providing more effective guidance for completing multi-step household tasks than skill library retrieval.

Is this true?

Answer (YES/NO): YES